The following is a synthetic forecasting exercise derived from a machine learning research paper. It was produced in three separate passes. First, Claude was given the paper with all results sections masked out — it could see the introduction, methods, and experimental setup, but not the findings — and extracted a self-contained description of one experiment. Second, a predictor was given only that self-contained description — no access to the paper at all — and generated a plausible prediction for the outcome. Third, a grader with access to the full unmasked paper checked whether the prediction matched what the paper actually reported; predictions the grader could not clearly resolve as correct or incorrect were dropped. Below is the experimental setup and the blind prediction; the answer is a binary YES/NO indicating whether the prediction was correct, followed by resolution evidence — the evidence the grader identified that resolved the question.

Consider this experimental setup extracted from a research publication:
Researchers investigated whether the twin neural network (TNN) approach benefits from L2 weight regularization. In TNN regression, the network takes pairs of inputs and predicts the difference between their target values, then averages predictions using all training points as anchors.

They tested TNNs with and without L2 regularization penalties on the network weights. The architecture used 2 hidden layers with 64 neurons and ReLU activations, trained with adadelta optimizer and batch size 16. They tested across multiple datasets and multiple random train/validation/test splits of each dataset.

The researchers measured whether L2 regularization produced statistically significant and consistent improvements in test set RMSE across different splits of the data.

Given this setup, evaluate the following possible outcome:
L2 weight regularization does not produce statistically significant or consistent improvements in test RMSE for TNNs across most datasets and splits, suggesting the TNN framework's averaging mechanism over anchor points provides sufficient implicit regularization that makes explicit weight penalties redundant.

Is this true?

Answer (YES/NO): YES